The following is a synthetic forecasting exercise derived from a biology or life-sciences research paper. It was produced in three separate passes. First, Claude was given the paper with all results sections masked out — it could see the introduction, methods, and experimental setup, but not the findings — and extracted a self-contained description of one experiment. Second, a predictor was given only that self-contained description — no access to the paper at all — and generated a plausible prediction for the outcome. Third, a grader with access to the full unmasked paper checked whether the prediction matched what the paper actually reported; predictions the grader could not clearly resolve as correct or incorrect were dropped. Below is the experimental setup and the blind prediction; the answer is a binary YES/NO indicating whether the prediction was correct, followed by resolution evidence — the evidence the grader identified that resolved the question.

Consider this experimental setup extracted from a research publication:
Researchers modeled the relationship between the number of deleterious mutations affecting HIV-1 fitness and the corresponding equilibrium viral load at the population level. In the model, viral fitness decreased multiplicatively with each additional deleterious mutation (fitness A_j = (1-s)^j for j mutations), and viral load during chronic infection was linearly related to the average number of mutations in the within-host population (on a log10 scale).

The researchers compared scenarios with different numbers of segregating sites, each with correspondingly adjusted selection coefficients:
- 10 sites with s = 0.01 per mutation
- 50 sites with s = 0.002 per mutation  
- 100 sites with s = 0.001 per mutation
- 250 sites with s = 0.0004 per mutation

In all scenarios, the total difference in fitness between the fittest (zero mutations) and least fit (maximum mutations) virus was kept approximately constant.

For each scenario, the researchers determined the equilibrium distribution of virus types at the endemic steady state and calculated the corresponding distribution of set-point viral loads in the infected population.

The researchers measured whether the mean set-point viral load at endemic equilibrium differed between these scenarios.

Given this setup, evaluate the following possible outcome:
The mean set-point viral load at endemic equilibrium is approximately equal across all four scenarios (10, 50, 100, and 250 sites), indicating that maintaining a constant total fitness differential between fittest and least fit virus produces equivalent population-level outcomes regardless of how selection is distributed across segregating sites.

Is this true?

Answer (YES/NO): NO